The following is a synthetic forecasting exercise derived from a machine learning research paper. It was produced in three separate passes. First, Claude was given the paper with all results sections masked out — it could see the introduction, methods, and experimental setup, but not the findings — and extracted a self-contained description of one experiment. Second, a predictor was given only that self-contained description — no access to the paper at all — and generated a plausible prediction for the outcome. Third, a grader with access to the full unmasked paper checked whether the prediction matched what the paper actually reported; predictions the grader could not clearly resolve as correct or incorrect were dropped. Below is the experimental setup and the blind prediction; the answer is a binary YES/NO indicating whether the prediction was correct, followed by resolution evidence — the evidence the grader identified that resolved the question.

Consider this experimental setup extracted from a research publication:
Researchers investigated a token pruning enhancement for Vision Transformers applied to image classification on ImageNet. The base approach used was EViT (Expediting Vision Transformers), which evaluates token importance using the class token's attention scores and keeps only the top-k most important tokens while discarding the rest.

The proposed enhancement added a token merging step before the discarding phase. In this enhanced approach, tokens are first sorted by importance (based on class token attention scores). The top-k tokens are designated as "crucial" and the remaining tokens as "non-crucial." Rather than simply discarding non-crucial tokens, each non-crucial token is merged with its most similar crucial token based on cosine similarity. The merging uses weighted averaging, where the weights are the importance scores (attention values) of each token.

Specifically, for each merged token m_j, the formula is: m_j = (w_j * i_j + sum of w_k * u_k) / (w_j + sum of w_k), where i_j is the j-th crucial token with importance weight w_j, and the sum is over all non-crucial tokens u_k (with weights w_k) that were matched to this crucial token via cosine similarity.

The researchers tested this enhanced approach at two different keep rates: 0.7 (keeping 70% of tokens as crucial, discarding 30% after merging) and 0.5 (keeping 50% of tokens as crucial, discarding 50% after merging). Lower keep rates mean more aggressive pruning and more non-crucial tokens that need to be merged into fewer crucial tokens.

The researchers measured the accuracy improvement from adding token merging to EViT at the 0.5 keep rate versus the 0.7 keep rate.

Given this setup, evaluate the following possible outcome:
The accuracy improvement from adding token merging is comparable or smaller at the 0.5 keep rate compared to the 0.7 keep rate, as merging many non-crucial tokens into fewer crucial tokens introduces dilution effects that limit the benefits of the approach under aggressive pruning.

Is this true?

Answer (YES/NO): NO